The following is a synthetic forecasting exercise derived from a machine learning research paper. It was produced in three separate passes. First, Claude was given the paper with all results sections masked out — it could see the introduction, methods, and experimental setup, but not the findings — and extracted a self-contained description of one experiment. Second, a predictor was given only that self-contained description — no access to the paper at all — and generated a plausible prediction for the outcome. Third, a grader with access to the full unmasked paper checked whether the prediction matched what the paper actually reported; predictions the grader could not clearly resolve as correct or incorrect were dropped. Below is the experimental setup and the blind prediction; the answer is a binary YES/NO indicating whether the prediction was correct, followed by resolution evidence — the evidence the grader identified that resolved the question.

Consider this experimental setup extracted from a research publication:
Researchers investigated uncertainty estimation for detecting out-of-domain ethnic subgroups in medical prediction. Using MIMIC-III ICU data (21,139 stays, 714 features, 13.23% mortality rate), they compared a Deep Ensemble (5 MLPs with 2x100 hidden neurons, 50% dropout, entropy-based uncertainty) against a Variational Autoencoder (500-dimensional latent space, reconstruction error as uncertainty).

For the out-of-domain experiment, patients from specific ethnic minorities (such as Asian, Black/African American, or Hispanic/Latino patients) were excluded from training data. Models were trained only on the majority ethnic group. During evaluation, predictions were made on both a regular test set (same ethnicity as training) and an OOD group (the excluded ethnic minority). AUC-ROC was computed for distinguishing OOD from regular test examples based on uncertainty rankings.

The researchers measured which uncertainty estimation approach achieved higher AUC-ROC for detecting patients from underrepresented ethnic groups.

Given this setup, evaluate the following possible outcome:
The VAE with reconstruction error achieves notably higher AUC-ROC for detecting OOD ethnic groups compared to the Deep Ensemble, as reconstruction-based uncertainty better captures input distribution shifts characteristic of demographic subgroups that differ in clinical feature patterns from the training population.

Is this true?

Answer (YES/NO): YES